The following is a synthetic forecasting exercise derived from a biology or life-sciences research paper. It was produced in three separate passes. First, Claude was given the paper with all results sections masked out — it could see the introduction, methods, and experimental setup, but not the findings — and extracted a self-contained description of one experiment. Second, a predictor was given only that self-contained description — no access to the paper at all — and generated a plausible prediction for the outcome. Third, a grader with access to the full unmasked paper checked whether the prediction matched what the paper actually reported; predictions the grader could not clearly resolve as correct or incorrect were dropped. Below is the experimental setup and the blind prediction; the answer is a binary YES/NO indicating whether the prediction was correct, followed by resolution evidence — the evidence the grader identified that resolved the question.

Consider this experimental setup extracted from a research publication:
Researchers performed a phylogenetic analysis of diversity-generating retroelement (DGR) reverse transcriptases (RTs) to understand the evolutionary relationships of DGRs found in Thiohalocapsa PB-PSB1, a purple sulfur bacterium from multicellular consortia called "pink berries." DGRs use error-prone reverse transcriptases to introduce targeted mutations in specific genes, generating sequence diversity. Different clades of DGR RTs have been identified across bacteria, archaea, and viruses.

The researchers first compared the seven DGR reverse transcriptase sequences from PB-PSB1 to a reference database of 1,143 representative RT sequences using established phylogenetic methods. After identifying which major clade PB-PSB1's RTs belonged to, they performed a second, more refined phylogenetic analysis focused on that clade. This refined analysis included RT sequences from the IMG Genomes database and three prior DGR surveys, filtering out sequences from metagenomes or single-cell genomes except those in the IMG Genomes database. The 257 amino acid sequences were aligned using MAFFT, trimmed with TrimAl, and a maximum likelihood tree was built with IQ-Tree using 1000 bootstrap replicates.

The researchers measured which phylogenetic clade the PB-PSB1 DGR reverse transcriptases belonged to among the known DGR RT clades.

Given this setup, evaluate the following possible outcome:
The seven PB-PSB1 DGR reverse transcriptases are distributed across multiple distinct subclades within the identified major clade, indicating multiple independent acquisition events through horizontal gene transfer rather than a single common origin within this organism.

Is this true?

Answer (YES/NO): YES